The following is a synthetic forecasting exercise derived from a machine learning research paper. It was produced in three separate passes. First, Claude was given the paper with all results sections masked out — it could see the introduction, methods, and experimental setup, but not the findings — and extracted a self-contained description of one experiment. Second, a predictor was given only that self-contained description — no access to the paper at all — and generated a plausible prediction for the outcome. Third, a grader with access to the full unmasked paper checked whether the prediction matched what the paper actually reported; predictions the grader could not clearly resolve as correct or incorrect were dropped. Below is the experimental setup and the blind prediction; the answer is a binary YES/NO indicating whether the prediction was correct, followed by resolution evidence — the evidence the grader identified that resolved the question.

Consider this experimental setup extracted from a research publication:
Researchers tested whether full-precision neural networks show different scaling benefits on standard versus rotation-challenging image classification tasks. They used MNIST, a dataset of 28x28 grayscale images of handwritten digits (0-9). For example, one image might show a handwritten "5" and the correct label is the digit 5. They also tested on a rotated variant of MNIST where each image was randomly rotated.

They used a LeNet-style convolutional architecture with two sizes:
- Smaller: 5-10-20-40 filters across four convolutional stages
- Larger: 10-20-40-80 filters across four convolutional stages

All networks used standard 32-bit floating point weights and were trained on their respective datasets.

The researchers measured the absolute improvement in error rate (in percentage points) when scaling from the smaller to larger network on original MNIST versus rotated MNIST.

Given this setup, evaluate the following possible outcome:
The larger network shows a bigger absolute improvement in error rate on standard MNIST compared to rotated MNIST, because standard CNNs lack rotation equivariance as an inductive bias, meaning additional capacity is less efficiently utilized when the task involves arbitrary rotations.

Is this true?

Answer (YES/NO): NO